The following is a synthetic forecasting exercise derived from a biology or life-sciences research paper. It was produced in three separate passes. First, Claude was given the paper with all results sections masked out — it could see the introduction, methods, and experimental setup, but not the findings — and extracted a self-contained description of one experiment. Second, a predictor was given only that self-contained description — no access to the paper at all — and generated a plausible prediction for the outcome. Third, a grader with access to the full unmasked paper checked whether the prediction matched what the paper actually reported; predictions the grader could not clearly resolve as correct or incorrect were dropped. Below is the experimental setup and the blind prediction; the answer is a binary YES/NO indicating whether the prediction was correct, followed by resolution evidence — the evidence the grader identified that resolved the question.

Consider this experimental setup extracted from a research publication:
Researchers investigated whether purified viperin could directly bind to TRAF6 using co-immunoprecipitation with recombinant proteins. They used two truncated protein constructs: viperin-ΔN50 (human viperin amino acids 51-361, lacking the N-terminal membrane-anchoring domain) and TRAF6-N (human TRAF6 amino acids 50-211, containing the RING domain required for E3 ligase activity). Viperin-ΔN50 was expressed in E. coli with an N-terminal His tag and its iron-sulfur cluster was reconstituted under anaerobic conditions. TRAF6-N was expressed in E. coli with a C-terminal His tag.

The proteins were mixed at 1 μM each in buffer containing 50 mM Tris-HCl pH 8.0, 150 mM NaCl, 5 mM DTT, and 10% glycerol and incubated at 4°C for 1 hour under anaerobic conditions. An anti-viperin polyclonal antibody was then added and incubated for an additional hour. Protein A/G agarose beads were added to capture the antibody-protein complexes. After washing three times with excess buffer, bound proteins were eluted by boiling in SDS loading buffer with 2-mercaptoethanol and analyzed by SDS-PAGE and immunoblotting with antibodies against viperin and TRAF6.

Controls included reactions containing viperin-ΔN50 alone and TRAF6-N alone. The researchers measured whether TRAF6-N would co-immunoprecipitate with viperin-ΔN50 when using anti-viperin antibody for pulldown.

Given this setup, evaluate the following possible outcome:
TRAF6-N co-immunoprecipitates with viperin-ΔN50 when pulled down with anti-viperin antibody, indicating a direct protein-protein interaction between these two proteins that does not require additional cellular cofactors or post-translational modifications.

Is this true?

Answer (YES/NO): YES